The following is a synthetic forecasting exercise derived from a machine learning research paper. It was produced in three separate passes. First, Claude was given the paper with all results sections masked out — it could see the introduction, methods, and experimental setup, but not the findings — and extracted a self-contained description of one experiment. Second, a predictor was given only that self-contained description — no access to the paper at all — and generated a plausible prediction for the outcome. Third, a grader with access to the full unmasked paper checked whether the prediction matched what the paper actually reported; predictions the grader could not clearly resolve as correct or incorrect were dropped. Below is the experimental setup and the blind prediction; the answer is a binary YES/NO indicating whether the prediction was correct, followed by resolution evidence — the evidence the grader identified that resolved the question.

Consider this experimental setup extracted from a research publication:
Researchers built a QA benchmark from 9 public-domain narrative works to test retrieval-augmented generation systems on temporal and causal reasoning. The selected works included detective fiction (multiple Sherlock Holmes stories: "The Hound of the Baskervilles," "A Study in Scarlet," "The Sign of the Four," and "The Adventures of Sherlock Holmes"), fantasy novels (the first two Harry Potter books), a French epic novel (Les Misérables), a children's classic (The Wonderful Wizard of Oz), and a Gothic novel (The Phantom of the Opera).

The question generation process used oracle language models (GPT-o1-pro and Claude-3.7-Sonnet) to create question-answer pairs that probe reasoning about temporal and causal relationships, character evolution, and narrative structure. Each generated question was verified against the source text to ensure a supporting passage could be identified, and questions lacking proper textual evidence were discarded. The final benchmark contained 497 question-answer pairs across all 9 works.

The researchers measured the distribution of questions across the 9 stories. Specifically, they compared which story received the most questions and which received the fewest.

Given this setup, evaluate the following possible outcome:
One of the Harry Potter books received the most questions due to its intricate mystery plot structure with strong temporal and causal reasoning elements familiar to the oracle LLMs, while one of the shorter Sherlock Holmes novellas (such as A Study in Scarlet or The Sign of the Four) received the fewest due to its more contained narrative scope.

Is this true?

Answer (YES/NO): NO